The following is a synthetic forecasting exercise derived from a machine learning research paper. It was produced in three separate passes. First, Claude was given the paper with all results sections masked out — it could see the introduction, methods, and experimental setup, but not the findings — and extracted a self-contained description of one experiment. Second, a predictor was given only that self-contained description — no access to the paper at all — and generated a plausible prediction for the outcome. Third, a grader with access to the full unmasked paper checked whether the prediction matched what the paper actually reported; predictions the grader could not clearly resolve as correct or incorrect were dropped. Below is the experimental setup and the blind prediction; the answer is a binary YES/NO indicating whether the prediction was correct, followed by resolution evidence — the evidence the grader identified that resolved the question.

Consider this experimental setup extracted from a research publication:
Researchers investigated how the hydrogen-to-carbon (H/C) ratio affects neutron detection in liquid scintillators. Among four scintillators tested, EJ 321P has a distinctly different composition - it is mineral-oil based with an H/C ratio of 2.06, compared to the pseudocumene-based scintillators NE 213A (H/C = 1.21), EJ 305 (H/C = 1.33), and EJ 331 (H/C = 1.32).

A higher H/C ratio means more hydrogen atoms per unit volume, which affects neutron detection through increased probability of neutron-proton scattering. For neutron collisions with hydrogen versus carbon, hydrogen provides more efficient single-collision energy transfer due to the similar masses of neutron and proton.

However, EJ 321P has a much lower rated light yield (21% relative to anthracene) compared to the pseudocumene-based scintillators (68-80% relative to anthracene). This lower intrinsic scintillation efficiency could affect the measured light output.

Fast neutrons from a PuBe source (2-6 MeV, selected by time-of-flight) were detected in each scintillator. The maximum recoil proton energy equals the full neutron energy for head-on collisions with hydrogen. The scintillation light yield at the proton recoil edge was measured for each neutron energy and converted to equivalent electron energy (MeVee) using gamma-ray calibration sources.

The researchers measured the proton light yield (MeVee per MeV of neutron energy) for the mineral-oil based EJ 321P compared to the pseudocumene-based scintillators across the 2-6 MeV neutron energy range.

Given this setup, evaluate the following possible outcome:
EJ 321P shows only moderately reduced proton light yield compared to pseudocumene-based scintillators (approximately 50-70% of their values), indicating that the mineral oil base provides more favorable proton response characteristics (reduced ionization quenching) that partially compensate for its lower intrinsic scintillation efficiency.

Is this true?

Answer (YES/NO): NO